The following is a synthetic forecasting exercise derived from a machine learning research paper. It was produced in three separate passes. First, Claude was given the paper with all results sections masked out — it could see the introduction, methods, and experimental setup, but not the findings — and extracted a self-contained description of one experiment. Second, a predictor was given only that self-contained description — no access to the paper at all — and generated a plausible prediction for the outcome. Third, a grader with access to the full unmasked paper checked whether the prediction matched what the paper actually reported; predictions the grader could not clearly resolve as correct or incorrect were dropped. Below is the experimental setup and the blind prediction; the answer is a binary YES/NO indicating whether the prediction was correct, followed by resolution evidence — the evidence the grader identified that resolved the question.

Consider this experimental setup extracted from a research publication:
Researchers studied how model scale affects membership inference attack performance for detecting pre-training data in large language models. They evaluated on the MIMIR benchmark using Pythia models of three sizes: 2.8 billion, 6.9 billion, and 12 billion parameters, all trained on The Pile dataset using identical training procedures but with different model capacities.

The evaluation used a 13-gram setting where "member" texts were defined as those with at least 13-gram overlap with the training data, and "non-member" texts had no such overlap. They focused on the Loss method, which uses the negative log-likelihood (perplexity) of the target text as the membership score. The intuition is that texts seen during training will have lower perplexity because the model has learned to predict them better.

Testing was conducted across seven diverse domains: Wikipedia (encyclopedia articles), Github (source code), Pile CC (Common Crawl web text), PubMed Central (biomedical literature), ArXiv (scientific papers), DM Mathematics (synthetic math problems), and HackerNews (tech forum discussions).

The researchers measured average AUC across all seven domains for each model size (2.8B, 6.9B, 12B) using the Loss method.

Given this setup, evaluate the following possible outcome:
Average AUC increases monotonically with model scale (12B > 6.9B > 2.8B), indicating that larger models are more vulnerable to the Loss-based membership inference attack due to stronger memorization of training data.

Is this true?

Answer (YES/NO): YES